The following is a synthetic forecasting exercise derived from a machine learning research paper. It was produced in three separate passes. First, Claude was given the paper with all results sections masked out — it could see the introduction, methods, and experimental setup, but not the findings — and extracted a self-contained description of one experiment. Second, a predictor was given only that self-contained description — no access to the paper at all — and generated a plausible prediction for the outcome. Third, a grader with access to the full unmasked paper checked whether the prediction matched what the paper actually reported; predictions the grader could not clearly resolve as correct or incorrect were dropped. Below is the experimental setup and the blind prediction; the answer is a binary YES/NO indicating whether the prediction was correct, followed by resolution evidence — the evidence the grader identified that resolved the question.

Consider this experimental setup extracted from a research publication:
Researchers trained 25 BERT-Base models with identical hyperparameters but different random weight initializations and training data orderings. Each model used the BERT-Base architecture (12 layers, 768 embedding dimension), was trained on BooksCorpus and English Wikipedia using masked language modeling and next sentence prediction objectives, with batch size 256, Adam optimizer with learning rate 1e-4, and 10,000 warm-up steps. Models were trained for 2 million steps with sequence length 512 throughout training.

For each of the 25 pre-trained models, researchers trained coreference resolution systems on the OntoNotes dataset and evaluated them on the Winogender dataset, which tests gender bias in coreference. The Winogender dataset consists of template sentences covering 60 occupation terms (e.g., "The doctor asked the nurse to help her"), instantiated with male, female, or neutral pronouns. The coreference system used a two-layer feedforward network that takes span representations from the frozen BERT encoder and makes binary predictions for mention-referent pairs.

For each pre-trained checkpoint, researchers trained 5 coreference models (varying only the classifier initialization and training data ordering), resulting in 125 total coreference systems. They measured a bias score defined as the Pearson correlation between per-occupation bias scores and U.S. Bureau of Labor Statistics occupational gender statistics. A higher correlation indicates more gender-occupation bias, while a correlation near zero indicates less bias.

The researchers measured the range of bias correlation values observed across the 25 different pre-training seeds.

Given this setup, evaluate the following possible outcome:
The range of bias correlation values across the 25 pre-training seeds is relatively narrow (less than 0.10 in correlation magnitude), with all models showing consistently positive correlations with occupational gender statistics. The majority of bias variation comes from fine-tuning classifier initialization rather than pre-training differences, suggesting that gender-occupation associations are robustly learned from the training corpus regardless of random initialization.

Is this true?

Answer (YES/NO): NO